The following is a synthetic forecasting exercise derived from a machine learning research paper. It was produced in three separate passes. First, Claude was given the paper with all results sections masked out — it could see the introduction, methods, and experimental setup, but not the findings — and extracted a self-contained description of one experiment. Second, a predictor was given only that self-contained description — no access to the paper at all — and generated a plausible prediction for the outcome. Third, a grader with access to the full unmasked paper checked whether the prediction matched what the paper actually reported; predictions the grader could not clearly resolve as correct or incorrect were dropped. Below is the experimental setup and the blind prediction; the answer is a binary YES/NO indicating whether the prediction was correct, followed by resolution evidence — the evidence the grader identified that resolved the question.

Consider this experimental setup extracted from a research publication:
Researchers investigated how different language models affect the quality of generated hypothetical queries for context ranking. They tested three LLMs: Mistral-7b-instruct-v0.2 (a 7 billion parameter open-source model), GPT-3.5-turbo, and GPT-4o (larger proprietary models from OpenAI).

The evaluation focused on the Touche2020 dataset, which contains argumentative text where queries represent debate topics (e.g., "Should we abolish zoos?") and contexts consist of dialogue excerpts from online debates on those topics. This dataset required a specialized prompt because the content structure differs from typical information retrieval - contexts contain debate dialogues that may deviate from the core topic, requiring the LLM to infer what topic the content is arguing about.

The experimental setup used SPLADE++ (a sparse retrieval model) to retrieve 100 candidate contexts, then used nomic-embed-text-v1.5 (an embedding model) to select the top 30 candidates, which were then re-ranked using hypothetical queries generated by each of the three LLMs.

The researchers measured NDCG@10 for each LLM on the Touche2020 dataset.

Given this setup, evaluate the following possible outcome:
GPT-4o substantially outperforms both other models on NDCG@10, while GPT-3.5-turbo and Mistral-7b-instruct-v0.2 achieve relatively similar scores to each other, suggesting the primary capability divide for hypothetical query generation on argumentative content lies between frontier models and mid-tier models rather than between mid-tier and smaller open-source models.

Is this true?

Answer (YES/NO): NO